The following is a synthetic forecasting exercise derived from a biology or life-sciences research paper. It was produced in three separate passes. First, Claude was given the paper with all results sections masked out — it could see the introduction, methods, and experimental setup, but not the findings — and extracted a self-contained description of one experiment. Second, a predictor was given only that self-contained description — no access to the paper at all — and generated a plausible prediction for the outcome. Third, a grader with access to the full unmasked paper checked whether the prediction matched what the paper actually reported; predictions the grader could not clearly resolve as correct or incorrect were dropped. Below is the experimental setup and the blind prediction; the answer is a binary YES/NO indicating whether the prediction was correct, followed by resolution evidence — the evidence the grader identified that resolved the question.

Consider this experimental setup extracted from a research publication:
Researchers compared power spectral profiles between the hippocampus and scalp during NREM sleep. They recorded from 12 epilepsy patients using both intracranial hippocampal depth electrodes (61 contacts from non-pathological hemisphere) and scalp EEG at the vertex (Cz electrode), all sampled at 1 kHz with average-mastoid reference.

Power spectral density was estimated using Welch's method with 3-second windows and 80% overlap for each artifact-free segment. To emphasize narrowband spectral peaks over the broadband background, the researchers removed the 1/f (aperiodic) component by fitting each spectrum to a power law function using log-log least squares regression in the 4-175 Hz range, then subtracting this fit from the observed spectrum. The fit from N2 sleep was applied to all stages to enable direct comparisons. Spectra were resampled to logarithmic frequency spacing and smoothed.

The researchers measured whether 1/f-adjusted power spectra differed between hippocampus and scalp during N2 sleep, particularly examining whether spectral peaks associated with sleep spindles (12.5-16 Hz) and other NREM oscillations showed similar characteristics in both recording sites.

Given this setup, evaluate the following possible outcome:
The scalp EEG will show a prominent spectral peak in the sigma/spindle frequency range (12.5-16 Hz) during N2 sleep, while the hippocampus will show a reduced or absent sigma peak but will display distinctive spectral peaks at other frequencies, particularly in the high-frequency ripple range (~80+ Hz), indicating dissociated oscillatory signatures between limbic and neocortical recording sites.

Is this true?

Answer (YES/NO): NO